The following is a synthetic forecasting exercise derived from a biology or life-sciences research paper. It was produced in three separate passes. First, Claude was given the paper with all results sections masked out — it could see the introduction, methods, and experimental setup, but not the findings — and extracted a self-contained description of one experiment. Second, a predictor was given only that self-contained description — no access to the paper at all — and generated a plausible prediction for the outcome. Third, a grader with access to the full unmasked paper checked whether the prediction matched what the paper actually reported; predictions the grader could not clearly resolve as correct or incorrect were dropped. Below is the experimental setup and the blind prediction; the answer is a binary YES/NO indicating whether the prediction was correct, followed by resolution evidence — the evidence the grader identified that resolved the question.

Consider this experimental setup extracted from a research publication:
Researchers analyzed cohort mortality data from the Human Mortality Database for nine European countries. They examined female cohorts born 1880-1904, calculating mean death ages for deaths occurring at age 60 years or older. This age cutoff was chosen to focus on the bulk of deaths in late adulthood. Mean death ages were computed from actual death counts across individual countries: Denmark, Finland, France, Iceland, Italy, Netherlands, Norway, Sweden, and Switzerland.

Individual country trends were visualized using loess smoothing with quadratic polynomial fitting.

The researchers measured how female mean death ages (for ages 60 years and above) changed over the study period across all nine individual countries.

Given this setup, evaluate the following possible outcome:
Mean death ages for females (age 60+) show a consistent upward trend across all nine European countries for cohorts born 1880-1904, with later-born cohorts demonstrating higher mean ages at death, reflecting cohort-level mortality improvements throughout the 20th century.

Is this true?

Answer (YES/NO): NO